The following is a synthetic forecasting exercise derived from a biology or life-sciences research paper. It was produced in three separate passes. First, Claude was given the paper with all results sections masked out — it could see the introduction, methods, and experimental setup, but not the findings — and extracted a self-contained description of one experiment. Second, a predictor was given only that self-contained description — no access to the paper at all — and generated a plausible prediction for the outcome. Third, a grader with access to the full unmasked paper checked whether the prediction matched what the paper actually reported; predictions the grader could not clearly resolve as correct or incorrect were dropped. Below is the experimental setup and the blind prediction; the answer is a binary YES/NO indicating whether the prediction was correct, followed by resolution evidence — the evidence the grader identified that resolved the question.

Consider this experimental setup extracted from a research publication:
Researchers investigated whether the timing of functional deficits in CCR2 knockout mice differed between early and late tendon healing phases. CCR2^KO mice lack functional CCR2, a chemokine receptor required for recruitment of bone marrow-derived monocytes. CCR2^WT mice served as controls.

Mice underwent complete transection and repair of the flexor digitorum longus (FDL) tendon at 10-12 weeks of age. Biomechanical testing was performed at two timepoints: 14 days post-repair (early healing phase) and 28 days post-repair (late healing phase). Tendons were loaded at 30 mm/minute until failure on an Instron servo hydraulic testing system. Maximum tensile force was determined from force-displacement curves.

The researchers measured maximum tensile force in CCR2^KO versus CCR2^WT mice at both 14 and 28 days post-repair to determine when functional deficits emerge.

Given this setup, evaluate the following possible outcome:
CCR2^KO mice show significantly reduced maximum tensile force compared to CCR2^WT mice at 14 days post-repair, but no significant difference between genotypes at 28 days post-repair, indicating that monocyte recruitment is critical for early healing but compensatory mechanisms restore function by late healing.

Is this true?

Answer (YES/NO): NO